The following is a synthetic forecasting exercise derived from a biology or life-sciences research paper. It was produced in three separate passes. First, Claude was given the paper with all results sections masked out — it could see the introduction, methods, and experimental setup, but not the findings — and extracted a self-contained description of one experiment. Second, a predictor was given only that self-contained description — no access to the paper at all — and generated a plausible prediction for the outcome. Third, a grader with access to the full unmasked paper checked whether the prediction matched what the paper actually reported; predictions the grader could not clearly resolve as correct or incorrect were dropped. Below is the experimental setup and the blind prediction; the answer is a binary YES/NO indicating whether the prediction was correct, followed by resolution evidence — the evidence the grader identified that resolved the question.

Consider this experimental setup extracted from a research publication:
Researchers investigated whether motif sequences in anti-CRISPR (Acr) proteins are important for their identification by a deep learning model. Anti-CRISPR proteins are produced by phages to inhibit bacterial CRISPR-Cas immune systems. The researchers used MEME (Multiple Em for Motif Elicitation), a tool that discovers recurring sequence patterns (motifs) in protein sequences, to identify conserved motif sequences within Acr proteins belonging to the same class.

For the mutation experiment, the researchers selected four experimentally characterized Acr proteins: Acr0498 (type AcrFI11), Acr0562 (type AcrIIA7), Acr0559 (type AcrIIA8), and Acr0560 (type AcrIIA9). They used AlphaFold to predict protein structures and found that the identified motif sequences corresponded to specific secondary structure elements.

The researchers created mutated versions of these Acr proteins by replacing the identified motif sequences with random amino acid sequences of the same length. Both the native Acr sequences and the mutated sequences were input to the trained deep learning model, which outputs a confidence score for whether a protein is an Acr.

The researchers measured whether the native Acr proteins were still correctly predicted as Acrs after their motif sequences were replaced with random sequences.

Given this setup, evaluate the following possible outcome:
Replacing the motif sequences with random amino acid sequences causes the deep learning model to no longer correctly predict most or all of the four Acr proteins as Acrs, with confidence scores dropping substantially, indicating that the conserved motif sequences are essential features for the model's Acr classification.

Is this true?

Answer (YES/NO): YES